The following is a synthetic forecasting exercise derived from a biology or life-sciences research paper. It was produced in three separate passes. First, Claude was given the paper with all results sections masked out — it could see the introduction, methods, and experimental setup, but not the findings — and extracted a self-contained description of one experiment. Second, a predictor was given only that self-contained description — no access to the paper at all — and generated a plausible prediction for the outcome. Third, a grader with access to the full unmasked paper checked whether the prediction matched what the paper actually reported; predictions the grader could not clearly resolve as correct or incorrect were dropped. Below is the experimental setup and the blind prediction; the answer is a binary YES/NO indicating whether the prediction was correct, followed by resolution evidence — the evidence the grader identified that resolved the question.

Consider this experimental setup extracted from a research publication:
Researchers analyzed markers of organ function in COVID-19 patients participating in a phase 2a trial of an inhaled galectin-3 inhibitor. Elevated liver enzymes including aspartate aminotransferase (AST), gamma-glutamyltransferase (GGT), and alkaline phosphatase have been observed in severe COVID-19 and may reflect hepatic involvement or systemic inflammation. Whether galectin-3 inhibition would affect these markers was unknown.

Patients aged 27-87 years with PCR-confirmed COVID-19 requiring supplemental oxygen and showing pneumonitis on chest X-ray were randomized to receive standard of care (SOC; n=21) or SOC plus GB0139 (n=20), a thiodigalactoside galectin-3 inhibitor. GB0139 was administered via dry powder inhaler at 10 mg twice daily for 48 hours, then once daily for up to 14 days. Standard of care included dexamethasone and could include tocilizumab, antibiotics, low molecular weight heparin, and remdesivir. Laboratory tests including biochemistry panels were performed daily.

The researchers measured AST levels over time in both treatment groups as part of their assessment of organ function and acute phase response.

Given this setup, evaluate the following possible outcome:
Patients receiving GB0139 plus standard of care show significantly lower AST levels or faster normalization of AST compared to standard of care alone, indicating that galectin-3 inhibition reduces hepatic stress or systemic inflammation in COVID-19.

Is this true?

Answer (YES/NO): NO